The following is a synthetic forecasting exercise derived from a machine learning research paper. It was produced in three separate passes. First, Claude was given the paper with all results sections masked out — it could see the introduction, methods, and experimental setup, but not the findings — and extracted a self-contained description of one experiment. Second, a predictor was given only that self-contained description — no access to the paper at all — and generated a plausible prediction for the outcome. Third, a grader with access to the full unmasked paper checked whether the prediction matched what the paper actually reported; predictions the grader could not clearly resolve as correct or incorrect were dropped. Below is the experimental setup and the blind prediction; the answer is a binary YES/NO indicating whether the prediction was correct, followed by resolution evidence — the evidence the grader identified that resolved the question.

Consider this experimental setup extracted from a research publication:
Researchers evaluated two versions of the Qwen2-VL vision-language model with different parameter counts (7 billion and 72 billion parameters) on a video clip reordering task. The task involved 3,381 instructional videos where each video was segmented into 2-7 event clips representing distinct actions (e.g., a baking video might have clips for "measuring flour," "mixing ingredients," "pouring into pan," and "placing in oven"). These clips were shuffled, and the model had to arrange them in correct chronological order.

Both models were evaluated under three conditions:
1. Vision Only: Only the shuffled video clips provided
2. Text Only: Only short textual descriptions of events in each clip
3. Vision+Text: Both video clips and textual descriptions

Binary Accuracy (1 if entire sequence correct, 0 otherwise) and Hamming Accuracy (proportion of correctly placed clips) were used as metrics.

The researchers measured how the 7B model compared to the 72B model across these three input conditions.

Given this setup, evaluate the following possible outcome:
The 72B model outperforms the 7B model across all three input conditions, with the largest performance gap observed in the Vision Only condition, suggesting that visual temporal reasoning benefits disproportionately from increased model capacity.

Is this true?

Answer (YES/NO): NO